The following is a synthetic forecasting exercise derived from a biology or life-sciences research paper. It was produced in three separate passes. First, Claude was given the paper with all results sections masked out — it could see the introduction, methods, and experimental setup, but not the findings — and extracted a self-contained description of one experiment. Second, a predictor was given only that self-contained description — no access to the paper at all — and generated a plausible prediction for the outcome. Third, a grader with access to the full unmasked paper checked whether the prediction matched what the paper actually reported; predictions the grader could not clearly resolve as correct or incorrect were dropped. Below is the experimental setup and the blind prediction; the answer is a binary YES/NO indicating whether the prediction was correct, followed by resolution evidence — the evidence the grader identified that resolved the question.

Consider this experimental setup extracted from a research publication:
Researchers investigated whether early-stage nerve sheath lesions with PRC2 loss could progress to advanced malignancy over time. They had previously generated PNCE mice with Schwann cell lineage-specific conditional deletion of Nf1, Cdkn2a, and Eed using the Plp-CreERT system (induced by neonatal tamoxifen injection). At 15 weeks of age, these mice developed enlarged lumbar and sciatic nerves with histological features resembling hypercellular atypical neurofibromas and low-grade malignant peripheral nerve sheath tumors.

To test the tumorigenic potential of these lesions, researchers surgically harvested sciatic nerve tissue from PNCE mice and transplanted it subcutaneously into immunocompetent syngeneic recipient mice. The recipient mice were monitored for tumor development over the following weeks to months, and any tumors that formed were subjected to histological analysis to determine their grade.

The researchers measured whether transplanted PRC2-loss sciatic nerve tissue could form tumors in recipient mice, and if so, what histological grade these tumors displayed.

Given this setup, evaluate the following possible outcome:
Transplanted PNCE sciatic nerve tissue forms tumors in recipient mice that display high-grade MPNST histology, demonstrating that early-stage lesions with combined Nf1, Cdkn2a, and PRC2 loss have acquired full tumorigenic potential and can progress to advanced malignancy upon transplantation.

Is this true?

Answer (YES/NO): YES